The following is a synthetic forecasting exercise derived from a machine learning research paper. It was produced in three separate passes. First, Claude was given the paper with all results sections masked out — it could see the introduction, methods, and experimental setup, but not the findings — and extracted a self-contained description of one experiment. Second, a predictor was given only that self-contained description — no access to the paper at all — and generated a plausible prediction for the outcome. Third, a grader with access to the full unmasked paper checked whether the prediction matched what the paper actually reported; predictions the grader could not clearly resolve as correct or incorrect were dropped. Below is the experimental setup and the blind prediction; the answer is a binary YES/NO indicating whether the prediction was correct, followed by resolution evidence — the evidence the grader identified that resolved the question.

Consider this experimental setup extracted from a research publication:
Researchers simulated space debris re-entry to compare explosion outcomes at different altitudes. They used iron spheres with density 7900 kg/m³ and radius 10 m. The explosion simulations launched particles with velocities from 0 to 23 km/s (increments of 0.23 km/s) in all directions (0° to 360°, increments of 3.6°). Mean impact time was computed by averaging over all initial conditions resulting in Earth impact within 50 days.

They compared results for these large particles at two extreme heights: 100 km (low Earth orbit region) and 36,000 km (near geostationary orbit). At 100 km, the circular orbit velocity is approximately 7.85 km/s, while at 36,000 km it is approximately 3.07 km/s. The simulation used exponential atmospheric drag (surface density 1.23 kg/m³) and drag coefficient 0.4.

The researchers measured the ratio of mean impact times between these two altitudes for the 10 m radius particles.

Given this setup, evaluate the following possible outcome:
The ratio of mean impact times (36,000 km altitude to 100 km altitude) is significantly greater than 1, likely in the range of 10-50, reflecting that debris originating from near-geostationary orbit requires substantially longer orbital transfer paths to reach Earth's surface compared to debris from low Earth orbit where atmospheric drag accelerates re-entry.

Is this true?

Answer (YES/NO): NO